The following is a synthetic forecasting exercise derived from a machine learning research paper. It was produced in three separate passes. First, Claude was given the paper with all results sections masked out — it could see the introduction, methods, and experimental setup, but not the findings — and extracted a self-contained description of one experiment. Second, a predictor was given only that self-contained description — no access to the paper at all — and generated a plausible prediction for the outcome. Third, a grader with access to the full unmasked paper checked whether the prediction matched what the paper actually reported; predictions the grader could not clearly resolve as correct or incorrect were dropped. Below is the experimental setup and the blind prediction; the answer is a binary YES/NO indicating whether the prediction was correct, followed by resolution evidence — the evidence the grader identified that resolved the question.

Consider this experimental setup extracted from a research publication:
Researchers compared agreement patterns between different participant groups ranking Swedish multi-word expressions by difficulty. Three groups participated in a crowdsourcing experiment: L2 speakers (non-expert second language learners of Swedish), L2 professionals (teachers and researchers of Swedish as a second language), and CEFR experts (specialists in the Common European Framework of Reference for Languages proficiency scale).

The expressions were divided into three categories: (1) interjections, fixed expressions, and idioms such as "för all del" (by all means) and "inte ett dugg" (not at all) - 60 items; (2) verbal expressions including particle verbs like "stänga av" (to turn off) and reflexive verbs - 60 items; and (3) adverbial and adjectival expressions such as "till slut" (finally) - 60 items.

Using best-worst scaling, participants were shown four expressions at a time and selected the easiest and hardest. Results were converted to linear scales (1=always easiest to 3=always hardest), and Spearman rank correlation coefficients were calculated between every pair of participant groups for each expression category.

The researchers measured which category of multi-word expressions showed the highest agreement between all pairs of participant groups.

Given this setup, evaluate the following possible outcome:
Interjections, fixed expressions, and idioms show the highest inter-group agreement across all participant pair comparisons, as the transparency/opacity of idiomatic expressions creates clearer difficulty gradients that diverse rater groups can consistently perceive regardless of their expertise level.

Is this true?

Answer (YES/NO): YES